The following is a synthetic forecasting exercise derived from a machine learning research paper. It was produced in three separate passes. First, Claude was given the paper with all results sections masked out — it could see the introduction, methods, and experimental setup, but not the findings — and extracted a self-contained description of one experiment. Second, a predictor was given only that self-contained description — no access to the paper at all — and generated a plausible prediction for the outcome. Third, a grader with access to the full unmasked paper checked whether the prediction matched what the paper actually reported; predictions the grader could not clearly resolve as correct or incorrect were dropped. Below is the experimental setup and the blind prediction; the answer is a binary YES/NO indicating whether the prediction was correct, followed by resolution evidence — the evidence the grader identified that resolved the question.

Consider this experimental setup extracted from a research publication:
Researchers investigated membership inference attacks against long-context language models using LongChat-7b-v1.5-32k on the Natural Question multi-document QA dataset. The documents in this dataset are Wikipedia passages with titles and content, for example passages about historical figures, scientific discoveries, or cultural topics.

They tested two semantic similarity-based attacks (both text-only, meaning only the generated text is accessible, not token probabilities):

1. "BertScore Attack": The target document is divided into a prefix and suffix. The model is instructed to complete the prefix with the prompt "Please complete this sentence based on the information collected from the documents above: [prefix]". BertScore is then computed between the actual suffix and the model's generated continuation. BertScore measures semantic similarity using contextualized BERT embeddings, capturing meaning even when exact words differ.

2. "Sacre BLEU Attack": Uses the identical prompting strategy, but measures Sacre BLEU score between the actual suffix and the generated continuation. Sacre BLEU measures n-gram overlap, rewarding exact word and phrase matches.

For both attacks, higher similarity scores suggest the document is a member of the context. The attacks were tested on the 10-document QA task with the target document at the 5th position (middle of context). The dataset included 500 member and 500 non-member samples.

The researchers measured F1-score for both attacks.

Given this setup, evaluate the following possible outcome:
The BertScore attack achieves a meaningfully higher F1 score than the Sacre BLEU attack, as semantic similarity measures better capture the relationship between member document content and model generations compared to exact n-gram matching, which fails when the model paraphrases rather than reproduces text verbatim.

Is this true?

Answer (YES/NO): NO